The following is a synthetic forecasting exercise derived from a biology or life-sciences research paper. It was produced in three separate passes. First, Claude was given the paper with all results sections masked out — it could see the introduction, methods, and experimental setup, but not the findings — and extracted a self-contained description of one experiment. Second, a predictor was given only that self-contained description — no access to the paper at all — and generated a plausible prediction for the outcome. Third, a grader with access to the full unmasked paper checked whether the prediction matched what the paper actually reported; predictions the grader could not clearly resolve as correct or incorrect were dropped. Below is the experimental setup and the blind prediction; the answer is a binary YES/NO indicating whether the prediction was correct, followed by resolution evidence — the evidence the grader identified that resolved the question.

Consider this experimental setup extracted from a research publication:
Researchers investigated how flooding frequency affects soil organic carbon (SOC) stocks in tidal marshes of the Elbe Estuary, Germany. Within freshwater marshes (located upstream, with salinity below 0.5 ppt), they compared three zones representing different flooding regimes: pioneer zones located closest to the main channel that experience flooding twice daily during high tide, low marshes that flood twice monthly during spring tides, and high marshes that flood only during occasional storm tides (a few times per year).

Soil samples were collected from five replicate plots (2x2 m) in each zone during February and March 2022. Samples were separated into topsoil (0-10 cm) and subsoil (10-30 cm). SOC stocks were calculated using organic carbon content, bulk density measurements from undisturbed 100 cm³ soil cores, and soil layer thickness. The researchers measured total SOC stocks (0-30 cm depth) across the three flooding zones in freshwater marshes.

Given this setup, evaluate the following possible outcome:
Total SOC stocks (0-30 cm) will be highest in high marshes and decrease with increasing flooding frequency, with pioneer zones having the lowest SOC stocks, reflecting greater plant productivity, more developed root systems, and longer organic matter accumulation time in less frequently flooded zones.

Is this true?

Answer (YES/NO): NO